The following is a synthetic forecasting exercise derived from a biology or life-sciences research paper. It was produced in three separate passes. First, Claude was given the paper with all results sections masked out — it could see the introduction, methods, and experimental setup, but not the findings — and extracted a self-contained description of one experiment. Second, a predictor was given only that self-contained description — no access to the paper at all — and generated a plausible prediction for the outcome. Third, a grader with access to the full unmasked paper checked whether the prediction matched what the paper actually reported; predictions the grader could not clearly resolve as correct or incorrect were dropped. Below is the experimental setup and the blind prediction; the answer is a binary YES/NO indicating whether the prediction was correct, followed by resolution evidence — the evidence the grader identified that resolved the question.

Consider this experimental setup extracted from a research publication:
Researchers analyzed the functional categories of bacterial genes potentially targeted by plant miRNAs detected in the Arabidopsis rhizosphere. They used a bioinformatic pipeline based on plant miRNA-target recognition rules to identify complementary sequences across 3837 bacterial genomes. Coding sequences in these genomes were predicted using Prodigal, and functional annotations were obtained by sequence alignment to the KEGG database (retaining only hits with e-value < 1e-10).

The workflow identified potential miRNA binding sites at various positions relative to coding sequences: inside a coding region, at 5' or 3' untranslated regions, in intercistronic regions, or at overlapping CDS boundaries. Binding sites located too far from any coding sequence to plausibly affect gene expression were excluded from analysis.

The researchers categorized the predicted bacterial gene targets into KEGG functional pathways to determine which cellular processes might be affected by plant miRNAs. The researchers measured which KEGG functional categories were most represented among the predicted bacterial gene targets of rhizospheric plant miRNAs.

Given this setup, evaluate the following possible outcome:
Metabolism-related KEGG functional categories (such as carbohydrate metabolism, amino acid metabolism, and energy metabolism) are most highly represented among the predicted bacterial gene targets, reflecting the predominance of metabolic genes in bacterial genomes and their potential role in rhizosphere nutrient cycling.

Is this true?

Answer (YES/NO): YES